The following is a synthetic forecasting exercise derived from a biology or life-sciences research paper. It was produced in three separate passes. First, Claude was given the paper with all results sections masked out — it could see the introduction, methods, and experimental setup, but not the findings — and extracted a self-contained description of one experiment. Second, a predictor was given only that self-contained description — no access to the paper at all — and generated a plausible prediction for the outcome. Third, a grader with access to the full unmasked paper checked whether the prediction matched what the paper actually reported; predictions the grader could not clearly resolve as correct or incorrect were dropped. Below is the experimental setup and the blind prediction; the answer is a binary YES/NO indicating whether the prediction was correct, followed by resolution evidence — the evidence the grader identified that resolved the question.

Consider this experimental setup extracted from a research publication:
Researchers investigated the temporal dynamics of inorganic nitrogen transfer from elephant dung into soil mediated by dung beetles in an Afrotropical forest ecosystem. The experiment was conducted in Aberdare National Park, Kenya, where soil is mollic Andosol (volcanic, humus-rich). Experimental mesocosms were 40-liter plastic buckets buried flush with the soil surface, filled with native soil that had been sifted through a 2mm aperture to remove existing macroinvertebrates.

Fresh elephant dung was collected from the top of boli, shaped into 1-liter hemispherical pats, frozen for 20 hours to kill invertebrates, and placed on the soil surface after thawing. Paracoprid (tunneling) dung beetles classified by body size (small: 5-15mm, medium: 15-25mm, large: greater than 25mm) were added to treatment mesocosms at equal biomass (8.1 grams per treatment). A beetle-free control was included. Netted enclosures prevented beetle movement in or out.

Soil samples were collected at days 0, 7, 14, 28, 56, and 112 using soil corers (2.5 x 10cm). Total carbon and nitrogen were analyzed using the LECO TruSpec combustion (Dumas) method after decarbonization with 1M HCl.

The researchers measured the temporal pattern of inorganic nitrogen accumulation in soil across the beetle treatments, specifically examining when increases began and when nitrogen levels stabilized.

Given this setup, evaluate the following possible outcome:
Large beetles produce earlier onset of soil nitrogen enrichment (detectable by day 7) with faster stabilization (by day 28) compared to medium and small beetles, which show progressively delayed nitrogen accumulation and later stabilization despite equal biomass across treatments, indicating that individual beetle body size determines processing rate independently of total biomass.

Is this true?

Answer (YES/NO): NO